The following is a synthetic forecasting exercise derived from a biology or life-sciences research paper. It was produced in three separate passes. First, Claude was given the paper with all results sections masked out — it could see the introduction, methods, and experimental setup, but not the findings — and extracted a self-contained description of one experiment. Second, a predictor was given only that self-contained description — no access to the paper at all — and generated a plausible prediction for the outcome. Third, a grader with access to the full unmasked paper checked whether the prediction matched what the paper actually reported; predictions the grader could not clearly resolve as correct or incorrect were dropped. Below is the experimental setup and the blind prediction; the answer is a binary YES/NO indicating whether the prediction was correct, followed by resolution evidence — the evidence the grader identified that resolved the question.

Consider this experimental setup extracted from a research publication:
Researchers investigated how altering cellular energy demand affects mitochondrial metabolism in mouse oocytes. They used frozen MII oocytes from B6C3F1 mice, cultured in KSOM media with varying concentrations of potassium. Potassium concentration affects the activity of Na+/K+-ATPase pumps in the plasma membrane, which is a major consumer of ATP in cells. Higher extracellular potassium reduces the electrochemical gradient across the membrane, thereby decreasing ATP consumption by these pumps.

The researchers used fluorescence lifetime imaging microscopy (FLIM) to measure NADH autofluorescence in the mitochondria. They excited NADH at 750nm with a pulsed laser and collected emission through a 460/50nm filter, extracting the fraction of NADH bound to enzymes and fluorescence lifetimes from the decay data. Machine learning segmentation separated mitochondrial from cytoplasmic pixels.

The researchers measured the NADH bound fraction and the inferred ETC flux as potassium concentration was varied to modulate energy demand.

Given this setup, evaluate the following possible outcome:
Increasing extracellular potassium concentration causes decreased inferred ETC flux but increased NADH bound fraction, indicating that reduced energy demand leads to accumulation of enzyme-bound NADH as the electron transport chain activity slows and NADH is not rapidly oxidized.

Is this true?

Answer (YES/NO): NO